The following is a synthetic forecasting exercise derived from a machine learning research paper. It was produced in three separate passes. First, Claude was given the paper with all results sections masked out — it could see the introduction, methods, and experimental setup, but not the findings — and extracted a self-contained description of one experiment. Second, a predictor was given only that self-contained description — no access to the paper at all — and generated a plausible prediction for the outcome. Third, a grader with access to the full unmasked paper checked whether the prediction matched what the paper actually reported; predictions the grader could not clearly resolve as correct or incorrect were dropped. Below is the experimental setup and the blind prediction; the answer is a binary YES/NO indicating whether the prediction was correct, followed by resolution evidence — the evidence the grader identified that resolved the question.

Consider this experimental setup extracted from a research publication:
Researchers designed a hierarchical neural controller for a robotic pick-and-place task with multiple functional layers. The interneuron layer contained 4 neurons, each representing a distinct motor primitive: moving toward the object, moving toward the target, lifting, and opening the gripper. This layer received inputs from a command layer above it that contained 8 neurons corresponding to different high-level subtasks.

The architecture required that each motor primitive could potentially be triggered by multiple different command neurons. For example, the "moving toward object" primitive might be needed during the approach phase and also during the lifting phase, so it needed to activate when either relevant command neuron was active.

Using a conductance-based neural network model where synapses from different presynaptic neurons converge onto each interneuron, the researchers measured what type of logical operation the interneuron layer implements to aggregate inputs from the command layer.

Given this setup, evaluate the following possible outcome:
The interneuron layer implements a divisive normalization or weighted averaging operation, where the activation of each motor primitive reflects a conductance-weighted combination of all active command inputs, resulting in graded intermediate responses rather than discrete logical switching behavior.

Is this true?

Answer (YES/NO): NO